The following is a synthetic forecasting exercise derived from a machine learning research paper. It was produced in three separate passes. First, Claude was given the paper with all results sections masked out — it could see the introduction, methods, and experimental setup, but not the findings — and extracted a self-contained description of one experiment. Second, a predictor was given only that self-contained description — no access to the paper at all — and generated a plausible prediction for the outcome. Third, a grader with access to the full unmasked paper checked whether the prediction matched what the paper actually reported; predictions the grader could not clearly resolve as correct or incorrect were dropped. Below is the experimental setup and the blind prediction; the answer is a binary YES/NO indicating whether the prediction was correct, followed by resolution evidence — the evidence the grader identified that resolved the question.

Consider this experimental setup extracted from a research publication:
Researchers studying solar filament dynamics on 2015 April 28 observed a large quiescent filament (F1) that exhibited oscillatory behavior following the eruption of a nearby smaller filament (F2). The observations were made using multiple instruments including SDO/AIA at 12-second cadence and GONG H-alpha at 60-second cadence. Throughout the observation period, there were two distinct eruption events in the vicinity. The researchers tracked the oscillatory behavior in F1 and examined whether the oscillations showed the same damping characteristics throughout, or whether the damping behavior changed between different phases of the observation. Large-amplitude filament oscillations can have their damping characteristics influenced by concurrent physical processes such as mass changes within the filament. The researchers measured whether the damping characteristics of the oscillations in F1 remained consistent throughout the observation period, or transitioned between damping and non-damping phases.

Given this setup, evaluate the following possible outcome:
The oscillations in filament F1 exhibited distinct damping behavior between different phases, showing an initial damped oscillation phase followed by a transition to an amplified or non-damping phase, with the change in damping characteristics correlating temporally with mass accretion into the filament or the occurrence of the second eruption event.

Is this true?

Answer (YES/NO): NO